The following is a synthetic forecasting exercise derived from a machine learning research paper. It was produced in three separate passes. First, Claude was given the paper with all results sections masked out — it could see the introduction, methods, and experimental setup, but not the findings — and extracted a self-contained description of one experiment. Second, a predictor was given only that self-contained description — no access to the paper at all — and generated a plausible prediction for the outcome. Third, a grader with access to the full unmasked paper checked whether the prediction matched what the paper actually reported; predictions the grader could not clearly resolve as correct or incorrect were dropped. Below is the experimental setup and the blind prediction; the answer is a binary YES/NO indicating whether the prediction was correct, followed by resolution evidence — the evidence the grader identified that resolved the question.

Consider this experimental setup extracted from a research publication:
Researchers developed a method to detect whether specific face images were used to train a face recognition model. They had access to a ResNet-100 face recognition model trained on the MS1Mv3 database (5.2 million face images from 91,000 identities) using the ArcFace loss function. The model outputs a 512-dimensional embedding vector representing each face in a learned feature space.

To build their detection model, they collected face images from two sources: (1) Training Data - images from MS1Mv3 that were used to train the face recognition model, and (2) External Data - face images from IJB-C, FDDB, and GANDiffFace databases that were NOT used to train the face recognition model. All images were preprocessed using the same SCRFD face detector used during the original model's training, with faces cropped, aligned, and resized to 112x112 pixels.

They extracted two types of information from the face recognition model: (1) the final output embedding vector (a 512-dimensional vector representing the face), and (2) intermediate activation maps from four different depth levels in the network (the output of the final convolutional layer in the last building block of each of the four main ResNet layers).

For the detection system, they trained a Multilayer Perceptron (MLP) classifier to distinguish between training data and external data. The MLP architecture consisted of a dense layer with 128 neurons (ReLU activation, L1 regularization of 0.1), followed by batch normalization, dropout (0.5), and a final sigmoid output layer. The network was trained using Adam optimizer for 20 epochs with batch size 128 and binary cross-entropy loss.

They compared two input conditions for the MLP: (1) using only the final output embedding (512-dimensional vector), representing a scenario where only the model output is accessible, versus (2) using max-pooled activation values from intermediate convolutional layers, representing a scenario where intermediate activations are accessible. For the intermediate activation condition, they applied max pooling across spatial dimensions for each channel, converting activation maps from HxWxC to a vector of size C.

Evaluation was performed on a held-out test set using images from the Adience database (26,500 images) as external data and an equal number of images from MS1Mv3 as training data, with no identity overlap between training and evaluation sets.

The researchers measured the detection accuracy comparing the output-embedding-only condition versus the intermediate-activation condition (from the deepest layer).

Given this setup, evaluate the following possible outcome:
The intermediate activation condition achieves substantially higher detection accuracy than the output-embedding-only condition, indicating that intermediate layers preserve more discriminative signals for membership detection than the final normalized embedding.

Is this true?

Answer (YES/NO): NO